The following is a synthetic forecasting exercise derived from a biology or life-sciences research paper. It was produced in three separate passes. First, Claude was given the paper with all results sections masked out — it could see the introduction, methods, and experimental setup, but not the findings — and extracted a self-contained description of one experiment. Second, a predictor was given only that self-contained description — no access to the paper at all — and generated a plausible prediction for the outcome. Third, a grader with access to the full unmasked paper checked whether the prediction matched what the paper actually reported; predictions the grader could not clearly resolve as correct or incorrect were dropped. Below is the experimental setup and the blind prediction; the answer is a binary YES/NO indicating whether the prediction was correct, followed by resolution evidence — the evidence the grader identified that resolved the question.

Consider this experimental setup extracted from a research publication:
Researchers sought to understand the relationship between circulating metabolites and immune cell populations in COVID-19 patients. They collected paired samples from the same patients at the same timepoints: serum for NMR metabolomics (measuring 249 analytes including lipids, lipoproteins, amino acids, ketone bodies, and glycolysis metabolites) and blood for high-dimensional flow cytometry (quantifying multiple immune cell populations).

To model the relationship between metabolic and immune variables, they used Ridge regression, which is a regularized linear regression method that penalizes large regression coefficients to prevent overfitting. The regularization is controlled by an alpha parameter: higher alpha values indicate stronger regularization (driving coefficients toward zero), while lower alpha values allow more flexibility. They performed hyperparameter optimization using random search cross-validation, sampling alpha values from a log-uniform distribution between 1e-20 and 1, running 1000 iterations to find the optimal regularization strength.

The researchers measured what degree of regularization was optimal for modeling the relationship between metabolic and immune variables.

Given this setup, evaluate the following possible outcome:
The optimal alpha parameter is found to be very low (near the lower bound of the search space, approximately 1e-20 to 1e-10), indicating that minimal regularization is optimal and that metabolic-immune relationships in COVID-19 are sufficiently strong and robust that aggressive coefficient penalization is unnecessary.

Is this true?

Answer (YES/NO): NO